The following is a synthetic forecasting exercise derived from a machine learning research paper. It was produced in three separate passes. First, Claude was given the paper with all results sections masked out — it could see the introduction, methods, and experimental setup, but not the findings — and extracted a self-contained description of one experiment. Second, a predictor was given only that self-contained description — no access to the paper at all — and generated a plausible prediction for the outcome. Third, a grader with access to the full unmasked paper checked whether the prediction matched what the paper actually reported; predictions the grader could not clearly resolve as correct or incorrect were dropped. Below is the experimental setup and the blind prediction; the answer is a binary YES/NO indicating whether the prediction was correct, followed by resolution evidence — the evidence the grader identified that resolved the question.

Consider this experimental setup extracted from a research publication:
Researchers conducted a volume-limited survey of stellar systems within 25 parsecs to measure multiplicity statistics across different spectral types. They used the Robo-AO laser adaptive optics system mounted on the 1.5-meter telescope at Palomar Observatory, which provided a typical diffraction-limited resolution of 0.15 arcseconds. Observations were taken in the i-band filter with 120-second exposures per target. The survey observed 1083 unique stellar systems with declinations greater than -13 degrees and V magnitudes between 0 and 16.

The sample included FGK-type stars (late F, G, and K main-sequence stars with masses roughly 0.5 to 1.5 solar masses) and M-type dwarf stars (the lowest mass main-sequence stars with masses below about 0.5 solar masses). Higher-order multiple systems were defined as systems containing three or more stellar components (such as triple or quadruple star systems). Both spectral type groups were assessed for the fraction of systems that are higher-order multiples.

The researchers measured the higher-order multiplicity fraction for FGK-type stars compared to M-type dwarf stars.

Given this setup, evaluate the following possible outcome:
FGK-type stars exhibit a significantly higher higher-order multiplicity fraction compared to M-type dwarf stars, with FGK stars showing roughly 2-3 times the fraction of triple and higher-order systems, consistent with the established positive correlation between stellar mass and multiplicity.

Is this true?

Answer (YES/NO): NO